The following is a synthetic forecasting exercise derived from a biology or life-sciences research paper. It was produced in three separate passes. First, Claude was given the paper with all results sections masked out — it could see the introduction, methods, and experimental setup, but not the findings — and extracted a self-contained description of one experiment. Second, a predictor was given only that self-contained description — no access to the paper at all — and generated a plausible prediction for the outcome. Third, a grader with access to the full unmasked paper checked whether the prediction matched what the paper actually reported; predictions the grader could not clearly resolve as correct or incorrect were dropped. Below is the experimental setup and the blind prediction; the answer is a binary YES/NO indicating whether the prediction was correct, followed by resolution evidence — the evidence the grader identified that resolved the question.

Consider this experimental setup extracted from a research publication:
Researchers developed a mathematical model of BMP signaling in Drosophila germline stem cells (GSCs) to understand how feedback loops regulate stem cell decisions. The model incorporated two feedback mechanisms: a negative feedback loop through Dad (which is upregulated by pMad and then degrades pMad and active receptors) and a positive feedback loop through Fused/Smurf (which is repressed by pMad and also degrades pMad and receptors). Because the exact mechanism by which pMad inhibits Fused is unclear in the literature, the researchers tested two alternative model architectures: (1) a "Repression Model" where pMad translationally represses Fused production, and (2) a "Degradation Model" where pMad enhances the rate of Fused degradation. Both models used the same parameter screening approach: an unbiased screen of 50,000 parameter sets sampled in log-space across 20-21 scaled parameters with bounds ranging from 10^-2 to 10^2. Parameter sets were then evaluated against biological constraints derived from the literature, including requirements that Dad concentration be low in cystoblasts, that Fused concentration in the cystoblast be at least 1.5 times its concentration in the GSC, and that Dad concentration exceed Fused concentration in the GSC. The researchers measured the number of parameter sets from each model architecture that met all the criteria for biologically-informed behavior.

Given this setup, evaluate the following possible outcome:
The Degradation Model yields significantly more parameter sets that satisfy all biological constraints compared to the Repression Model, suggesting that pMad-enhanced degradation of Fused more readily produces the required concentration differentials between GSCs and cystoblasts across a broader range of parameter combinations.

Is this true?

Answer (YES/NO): NO